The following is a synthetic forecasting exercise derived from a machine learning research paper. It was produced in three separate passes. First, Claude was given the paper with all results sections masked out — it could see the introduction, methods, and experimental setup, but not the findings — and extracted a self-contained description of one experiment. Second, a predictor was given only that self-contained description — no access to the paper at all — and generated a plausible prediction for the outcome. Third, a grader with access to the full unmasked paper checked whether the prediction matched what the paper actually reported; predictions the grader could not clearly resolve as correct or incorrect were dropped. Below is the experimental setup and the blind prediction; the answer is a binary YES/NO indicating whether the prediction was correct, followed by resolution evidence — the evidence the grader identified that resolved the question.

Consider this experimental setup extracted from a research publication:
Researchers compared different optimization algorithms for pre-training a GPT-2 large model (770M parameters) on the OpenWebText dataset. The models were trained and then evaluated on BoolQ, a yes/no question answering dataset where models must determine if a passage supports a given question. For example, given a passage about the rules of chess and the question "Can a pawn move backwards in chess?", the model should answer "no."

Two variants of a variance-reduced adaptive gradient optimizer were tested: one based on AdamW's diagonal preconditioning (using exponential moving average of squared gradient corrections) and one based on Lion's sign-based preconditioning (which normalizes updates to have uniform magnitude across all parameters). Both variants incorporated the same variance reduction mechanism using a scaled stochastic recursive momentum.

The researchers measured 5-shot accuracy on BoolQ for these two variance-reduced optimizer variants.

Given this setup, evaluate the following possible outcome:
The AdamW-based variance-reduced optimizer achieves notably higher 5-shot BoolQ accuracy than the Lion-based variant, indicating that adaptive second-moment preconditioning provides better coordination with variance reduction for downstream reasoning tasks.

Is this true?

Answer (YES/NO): YES